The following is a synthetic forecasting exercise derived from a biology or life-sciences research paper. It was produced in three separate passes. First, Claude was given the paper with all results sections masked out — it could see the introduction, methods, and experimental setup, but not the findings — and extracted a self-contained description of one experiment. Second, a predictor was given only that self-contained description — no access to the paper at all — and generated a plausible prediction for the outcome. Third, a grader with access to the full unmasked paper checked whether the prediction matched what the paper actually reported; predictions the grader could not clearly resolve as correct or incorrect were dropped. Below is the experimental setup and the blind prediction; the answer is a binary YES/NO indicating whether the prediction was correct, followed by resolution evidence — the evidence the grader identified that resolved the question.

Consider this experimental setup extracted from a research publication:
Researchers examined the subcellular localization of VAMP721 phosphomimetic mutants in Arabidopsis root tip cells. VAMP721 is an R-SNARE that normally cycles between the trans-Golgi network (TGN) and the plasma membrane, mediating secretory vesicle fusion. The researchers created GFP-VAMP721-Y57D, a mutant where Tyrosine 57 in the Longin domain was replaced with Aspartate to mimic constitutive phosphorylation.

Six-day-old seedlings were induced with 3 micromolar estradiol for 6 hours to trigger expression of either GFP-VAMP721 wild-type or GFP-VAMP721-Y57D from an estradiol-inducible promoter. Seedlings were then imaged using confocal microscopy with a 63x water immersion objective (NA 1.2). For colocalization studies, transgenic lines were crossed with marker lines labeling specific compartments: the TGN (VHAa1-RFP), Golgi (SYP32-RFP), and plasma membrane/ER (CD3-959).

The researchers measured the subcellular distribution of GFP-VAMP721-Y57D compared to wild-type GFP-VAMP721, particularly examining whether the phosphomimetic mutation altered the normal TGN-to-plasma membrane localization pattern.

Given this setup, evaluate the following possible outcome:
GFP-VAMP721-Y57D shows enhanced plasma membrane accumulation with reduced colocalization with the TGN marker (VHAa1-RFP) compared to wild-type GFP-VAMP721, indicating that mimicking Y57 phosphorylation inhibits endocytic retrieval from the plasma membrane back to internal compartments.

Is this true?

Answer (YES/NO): NO